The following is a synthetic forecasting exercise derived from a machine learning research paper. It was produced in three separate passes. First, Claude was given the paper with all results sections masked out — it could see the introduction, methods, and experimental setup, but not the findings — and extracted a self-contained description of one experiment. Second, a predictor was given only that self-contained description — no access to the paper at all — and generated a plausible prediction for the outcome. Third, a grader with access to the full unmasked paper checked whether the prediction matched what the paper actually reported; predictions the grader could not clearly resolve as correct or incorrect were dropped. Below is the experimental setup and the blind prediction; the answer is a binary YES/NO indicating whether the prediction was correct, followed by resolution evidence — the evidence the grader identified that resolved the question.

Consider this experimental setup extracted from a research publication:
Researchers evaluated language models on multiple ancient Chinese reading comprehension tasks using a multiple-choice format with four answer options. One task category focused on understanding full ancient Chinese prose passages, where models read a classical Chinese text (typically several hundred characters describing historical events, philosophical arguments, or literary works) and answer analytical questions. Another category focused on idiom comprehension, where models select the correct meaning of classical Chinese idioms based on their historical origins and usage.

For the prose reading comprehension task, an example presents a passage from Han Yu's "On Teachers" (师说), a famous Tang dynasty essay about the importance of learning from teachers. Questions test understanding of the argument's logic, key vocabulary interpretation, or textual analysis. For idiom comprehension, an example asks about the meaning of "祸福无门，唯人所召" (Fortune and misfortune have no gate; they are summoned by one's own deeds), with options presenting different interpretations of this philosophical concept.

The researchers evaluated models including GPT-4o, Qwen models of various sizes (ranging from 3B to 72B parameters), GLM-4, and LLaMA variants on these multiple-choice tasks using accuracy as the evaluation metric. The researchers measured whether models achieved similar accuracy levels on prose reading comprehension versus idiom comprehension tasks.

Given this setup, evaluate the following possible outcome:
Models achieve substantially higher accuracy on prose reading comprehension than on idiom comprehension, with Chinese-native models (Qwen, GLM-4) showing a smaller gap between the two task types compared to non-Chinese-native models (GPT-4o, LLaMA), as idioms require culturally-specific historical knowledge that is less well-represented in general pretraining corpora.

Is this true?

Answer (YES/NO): NO